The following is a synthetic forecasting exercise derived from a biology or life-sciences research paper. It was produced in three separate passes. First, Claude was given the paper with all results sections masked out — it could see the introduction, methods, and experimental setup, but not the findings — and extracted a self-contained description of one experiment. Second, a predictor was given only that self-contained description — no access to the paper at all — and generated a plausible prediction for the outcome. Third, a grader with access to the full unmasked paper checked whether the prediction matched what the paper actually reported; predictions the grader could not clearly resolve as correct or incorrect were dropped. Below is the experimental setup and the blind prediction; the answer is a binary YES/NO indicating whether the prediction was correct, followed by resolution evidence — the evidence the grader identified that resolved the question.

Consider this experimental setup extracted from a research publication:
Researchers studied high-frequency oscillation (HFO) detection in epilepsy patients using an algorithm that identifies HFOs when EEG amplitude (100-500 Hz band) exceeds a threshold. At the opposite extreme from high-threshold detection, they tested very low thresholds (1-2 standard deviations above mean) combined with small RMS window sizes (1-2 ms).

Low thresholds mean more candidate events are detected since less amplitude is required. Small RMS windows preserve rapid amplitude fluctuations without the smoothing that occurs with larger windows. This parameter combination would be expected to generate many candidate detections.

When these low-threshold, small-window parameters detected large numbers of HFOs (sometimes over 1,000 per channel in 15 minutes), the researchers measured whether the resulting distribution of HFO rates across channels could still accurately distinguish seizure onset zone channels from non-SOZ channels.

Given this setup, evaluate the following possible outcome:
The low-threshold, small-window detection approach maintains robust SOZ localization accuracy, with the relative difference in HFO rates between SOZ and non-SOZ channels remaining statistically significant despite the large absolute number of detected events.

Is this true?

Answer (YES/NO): NO